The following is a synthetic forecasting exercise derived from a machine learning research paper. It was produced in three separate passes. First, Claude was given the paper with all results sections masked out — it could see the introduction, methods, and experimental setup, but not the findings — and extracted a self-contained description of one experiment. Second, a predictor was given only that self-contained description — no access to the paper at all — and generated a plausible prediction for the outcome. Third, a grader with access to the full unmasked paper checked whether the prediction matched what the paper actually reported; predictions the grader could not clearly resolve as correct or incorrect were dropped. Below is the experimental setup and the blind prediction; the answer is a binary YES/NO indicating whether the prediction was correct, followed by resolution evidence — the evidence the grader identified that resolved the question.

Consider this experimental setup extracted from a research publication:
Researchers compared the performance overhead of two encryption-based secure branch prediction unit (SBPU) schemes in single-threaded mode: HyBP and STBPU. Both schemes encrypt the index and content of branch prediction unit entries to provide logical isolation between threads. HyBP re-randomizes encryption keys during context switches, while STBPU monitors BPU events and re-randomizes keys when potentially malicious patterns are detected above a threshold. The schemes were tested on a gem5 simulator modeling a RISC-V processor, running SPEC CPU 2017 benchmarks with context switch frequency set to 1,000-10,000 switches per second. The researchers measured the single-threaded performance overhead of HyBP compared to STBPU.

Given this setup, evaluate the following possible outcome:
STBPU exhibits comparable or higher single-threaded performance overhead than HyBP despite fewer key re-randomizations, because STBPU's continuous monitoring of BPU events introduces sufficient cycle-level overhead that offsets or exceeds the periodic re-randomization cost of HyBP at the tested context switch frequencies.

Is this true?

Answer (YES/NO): NO